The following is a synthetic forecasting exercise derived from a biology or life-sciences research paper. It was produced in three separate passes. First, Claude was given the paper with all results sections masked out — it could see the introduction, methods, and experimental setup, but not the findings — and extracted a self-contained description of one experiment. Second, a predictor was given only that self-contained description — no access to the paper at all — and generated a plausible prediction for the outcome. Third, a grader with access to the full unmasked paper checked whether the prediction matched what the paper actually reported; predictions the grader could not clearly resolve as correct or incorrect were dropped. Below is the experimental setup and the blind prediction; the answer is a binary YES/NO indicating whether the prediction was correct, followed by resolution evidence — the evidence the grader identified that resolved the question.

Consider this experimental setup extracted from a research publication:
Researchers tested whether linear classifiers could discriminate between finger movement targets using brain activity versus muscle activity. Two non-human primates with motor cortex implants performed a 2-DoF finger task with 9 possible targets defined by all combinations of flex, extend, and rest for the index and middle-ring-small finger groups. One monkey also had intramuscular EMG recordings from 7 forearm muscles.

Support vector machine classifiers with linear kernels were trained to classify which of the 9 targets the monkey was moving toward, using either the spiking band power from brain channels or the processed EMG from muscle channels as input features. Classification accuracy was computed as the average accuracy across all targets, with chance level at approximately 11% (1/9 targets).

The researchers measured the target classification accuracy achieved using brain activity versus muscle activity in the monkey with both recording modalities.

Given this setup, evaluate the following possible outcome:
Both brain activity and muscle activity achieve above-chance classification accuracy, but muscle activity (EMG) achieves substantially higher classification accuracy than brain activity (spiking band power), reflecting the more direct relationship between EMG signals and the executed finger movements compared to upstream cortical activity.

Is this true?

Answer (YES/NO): NO